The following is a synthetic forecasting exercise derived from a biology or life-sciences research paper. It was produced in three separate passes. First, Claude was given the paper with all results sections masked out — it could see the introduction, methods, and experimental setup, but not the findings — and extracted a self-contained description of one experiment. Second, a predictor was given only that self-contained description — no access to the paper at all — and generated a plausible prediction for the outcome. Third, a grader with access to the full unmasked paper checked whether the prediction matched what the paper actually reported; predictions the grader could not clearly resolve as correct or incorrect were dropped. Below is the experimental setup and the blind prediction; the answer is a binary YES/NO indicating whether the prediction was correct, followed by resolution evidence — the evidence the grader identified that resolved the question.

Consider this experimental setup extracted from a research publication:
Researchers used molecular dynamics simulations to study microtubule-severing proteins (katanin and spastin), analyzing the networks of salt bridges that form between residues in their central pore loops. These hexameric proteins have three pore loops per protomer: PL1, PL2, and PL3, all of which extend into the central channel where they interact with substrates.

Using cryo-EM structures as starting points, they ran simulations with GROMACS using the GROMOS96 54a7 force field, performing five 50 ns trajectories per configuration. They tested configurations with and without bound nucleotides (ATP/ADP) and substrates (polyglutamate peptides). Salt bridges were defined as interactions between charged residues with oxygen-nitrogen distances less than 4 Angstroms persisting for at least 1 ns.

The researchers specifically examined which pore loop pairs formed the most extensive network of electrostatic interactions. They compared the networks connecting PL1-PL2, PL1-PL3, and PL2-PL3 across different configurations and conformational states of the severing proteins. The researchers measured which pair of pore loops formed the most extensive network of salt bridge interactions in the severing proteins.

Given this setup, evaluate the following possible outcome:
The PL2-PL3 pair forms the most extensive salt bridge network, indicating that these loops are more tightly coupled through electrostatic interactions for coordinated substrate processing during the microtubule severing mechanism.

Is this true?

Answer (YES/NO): YES